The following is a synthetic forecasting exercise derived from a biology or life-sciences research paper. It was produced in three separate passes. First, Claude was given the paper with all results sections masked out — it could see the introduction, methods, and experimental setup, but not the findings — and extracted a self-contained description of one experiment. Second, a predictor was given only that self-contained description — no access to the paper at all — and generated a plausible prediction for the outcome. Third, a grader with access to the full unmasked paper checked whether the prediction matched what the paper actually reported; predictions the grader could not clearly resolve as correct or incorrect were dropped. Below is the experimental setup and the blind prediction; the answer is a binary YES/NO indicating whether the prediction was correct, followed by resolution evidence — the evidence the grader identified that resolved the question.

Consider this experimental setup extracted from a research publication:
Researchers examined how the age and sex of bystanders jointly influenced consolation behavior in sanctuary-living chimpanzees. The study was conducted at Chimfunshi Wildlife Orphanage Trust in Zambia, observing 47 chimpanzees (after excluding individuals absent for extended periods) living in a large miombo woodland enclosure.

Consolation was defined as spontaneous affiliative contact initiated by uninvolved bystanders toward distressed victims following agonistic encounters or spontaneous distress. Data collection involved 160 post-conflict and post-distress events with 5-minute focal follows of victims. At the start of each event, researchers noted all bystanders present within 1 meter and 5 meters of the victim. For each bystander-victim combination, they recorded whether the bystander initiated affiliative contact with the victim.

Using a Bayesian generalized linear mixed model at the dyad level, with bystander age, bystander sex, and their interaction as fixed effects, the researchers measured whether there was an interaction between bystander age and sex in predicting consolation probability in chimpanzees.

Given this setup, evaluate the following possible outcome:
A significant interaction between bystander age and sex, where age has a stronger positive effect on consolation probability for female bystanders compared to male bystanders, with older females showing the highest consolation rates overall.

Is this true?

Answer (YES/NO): NO